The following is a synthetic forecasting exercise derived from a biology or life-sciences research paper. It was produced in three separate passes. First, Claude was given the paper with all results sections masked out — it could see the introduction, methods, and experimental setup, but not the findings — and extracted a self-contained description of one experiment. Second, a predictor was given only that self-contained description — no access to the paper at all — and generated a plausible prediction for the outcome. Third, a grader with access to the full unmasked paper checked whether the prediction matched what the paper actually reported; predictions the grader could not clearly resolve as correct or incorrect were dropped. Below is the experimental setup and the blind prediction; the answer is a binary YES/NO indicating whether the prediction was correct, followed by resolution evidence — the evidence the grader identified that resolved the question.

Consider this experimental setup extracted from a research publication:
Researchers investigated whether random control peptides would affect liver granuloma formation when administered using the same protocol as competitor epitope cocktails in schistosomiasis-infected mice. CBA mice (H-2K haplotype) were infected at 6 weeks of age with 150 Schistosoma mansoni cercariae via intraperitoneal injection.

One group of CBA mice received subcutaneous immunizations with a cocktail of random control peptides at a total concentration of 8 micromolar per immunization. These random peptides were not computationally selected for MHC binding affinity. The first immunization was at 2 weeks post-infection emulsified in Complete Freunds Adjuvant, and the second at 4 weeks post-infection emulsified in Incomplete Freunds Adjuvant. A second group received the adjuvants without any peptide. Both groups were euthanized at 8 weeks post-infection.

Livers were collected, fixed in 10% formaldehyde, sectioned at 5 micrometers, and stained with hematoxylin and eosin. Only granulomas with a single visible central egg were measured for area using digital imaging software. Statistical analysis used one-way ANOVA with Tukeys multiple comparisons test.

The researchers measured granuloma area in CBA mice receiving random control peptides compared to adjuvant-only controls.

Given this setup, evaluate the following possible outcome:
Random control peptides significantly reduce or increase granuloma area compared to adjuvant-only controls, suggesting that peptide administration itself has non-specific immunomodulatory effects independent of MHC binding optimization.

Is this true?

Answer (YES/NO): NO